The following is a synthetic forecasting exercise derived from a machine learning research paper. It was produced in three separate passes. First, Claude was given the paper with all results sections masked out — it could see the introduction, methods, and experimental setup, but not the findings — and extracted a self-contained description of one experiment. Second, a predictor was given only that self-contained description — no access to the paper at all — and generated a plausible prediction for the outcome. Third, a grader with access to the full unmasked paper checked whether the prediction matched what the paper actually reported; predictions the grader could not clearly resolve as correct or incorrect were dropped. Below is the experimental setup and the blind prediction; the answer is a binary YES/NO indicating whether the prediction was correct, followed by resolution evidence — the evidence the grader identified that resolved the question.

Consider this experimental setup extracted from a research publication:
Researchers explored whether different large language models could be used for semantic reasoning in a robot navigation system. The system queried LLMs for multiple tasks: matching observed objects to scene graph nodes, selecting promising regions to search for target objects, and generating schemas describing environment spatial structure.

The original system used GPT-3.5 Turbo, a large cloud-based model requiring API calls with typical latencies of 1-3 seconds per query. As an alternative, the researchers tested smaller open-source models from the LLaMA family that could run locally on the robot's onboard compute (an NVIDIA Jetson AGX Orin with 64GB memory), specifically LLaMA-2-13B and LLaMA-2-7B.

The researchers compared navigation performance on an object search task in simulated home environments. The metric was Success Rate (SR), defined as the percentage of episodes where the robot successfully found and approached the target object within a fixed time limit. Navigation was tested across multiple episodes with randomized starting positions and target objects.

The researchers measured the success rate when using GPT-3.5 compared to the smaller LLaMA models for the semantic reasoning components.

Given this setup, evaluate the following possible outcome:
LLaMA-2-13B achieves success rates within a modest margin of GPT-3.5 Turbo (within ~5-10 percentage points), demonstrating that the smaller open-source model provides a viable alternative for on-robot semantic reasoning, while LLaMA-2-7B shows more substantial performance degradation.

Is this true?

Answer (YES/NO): NO